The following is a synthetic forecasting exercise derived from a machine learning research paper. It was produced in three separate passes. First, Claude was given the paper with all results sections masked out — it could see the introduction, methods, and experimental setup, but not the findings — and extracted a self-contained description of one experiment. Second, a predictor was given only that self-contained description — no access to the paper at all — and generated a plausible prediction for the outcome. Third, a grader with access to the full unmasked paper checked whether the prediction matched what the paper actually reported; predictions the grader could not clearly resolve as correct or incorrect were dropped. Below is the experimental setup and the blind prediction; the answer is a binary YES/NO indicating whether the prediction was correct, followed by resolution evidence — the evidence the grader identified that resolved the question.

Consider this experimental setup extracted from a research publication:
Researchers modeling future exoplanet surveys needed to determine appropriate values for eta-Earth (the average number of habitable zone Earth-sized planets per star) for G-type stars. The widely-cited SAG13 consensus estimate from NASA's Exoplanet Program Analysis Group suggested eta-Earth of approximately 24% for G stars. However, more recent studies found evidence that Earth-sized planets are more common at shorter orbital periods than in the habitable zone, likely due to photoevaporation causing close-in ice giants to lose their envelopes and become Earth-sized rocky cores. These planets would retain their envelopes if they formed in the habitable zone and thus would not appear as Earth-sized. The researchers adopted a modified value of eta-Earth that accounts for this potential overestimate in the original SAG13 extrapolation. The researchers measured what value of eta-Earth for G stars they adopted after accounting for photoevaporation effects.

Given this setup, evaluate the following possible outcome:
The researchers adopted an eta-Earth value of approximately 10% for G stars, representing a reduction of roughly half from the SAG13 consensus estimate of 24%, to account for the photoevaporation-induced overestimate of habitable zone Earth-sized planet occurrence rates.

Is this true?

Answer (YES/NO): NO